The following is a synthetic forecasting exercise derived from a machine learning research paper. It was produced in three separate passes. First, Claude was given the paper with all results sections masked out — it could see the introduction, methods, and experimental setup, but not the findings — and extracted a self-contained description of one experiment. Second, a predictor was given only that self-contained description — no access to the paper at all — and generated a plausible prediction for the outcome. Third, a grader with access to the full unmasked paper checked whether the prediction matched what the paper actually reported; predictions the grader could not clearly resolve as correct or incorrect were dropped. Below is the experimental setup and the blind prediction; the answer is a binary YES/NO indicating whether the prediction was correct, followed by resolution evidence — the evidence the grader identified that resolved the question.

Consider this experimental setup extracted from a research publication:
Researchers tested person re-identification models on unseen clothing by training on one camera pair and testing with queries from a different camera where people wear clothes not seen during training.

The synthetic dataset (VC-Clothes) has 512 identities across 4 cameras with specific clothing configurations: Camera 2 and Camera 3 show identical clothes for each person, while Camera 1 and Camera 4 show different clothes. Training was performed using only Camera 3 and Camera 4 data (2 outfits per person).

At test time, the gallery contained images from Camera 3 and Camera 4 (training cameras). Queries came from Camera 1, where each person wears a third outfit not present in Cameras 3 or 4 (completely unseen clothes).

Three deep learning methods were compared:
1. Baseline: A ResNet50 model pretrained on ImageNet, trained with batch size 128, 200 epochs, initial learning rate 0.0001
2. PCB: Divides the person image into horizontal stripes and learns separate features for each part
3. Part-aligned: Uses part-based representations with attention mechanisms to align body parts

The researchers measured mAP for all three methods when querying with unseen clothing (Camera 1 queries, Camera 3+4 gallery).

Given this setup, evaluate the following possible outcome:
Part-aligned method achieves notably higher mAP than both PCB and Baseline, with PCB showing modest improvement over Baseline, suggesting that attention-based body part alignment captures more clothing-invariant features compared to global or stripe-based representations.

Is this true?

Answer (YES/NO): NO